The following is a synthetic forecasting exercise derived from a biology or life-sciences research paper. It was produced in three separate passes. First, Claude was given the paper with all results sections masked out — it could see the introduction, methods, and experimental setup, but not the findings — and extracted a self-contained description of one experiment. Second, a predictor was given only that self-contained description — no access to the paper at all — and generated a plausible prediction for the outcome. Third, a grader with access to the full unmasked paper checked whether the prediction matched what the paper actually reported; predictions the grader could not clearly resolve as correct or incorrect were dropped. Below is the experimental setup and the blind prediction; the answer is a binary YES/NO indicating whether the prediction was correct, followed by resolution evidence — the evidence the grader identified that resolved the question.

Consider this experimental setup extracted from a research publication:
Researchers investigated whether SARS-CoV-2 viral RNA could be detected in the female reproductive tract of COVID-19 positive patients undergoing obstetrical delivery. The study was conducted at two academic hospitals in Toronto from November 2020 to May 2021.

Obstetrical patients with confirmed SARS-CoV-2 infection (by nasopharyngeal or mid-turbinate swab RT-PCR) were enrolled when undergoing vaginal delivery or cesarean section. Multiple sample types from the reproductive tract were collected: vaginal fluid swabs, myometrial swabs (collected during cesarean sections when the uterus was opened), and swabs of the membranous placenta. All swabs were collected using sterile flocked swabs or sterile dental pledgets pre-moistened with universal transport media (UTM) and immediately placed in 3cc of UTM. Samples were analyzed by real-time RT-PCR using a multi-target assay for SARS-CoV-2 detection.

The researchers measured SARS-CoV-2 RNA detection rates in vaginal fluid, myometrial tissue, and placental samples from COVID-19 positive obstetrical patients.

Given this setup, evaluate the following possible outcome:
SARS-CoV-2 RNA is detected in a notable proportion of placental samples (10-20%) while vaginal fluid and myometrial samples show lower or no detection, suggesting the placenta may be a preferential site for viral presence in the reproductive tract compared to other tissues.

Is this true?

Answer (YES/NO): NO